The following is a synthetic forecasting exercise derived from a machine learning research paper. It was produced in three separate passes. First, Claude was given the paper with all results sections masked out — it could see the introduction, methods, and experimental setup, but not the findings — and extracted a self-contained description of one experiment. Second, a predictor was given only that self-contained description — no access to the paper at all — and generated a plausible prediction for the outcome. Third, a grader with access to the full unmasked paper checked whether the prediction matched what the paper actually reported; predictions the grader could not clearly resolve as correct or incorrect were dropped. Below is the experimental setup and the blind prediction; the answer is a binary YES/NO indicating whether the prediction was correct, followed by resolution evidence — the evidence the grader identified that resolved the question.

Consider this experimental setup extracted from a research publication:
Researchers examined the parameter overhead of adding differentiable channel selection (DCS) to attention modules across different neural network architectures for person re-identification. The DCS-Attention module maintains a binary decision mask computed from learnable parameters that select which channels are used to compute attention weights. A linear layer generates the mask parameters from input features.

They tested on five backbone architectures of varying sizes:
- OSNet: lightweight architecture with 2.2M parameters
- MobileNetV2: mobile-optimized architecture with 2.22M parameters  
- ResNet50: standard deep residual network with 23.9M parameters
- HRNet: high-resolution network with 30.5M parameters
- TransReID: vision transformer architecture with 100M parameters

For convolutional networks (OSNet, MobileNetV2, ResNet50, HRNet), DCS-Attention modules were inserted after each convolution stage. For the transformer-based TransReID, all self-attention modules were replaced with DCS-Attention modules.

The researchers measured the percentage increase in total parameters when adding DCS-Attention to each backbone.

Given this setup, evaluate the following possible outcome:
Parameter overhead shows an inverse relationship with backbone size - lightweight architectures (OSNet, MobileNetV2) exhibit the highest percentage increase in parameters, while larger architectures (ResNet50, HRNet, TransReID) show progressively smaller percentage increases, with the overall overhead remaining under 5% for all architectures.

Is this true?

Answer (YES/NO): NO